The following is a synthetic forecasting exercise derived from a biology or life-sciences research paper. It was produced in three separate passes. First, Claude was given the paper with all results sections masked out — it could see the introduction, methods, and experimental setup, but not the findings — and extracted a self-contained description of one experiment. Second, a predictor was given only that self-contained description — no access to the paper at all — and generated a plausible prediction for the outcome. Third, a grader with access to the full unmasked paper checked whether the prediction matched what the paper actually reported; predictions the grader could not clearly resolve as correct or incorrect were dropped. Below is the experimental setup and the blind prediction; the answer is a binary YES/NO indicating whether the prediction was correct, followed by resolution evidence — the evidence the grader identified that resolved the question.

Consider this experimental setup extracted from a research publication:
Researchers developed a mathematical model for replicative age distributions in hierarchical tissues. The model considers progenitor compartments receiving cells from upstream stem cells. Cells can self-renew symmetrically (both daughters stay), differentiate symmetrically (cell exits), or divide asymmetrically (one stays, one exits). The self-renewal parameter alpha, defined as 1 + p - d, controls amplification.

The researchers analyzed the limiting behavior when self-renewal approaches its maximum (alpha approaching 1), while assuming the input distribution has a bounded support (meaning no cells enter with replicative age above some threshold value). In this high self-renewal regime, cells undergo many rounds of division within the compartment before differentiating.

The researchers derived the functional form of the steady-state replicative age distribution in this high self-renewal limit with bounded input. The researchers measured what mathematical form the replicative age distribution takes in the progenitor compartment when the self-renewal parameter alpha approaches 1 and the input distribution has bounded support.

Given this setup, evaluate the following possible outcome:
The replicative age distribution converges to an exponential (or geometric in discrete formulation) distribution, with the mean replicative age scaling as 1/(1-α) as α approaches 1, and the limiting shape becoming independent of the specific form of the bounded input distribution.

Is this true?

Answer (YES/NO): YES